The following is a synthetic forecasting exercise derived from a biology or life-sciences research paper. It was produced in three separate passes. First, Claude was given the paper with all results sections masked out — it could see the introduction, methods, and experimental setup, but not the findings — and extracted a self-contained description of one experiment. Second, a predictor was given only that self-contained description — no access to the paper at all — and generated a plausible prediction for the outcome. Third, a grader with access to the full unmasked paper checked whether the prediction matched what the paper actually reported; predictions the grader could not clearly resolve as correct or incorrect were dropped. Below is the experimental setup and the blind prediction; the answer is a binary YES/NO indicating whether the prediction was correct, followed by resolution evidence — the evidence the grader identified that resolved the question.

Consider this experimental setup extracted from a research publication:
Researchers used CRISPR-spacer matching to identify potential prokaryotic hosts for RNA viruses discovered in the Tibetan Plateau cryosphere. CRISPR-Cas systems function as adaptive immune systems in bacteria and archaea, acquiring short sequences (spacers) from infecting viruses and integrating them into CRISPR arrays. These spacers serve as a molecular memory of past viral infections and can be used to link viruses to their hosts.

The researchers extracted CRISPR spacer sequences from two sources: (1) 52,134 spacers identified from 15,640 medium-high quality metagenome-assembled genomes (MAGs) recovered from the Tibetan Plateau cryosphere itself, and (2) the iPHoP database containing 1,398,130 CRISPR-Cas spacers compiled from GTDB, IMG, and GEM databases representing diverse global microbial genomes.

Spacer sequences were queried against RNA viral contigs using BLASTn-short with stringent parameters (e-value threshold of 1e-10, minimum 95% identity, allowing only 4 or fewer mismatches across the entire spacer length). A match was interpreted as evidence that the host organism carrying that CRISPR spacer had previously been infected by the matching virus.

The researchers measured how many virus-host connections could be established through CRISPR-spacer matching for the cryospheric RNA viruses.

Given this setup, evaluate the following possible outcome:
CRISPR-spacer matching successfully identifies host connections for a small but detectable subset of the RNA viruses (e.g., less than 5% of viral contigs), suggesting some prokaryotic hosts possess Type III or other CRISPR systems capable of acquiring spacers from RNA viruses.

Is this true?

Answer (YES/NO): YES